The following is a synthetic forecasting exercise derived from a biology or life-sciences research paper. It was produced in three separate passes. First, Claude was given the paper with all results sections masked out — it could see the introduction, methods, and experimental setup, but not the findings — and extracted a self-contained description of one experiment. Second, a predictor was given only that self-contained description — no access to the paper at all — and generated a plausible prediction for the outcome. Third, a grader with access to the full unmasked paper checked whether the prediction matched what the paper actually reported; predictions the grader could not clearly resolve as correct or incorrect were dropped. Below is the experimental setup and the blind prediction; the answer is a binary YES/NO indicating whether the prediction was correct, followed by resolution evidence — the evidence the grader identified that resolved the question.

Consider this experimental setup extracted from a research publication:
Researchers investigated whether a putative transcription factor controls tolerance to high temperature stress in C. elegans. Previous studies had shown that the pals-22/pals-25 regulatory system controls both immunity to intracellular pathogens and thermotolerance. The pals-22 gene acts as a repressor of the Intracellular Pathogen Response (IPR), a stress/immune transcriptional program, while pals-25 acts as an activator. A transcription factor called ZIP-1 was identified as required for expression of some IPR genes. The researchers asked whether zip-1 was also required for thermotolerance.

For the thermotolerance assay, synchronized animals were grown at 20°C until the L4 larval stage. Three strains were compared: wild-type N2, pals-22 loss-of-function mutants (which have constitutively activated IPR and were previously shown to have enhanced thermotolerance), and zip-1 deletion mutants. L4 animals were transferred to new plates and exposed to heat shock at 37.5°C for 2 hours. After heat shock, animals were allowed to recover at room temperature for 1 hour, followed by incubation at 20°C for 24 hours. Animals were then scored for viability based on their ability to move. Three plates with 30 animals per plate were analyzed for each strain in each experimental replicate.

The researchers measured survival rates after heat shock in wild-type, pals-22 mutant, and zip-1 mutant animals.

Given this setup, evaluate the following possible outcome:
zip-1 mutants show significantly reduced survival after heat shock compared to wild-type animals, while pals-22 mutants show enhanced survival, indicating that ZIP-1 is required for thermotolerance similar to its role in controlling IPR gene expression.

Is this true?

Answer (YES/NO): NO